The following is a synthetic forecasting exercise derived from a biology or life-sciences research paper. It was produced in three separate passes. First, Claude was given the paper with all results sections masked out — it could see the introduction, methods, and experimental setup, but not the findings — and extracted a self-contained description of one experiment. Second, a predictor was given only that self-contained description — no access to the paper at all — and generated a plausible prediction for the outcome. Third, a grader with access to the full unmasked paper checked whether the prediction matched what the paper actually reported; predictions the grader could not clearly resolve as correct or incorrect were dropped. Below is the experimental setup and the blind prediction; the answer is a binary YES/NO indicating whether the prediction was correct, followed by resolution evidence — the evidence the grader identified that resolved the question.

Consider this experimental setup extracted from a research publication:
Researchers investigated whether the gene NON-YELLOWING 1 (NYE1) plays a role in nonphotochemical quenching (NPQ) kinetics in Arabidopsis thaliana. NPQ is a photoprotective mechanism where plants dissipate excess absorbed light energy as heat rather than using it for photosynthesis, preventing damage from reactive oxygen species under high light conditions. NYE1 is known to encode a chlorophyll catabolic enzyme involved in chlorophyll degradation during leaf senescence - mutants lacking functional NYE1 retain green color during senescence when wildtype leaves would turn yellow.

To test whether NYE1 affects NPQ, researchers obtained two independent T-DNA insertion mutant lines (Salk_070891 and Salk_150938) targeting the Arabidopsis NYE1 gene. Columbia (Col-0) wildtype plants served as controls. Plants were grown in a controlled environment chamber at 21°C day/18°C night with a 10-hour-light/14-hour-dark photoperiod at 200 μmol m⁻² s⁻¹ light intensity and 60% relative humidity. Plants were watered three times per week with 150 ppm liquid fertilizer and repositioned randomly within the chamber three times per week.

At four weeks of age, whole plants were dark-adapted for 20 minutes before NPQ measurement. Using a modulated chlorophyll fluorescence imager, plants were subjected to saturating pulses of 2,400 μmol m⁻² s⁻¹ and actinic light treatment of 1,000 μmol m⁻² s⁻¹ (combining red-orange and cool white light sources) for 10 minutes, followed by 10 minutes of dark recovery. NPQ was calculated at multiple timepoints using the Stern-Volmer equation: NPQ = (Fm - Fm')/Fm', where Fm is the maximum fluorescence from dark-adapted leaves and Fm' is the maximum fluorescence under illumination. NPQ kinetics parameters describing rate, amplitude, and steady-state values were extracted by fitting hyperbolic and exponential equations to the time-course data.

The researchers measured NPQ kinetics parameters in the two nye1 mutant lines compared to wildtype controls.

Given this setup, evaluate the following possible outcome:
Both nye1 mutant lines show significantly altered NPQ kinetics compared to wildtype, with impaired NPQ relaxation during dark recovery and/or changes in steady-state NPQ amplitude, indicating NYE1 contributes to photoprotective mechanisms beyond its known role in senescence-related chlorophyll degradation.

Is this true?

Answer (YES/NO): YES